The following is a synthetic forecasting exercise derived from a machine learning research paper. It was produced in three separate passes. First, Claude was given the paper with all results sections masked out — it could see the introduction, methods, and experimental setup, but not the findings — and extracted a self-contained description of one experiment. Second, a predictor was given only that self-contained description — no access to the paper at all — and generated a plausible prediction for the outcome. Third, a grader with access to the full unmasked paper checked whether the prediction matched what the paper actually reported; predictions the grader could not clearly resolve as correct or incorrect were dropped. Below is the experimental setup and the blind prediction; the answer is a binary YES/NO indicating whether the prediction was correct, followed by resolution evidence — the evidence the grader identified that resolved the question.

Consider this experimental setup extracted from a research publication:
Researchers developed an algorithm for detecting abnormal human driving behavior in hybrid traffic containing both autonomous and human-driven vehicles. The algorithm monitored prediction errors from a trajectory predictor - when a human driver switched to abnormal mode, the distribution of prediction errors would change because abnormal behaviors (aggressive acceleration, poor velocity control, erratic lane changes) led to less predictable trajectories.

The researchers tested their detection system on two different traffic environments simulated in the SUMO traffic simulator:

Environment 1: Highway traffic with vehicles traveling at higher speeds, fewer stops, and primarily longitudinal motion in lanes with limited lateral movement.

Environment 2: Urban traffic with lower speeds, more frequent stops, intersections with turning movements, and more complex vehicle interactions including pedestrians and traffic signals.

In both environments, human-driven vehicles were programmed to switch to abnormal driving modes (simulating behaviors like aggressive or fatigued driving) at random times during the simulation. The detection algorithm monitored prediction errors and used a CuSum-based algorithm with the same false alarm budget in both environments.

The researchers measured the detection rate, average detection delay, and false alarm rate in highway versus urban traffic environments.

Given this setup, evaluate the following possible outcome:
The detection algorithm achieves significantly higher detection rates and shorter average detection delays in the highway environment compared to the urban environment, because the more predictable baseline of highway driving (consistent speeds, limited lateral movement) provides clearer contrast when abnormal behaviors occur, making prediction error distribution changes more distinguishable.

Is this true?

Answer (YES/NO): NO